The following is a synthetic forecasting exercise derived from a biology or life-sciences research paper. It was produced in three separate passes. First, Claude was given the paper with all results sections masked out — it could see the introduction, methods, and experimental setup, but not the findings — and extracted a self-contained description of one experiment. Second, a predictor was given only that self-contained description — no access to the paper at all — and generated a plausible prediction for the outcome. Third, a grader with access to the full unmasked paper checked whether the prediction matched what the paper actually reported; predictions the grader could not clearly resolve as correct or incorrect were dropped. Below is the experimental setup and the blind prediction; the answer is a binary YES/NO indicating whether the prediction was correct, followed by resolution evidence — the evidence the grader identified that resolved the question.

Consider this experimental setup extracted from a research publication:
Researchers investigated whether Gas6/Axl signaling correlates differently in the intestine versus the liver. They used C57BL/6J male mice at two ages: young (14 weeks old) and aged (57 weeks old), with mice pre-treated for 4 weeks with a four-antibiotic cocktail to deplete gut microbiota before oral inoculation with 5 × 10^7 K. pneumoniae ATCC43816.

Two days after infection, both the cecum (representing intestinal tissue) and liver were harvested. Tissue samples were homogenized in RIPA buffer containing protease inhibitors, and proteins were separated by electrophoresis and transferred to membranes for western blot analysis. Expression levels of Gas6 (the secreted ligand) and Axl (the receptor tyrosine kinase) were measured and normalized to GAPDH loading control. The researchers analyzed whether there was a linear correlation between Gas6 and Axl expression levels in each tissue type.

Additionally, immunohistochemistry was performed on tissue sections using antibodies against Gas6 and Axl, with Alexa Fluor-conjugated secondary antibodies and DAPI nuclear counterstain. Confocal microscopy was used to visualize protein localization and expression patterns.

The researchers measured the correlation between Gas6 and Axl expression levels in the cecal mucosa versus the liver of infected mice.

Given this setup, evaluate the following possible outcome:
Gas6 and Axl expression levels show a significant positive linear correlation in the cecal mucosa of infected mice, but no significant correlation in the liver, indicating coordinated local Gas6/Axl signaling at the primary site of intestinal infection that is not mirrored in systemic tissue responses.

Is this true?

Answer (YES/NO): YES